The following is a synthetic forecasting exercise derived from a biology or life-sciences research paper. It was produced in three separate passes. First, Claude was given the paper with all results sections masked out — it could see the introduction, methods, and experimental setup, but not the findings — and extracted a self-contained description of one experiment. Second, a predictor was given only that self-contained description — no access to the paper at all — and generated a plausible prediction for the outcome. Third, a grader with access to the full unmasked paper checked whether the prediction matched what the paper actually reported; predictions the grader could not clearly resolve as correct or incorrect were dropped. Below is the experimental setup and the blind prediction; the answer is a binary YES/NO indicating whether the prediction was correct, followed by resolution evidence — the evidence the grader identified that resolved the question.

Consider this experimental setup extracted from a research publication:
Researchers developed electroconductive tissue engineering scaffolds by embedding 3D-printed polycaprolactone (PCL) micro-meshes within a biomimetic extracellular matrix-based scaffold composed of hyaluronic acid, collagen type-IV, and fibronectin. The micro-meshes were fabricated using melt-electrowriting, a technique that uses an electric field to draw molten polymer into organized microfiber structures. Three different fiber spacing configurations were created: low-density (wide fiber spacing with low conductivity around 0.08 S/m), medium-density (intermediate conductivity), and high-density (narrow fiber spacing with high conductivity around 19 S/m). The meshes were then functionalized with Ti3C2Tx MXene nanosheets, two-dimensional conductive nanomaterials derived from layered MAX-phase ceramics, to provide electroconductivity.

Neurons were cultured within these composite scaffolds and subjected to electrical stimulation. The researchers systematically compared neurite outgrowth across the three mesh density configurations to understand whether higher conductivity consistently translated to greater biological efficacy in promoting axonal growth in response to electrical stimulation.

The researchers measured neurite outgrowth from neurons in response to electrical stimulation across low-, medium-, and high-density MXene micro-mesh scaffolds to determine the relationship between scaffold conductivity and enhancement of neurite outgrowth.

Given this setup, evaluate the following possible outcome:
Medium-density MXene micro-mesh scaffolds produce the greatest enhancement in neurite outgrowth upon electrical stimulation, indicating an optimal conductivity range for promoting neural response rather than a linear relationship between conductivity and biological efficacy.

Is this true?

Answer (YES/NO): YES